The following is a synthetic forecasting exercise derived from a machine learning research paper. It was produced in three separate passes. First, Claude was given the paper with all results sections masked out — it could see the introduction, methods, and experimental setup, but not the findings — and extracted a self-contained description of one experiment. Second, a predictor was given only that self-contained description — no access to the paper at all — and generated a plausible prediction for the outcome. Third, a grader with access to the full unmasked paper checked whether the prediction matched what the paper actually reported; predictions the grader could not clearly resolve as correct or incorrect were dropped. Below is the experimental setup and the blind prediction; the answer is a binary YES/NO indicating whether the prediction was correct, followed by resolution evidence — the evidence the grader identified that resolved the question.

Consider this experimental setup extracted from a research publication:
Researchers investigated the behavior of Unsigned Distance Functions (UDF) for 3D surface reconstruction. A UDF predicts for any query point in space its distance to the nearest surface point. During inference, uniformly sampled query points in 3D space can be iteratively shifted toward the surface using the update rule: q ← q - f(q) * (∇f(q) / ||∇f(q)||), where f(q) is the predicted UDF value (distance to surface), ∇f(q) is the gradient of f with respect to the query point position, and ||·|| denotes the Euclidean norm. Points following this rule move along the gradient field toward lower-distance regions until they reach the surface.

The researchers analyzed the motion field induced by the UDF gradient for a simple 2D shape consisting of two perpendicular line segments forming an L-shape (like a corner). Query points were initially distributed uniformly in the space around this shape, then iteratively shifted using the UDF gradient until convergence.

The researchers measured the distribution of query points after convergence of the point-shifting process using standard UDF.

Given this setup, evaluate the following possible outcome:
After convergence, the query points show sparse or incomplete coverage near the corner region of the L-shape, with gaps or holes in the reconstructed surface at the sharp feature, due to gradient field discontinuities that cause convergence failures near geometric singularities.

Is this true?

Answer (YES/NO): NO